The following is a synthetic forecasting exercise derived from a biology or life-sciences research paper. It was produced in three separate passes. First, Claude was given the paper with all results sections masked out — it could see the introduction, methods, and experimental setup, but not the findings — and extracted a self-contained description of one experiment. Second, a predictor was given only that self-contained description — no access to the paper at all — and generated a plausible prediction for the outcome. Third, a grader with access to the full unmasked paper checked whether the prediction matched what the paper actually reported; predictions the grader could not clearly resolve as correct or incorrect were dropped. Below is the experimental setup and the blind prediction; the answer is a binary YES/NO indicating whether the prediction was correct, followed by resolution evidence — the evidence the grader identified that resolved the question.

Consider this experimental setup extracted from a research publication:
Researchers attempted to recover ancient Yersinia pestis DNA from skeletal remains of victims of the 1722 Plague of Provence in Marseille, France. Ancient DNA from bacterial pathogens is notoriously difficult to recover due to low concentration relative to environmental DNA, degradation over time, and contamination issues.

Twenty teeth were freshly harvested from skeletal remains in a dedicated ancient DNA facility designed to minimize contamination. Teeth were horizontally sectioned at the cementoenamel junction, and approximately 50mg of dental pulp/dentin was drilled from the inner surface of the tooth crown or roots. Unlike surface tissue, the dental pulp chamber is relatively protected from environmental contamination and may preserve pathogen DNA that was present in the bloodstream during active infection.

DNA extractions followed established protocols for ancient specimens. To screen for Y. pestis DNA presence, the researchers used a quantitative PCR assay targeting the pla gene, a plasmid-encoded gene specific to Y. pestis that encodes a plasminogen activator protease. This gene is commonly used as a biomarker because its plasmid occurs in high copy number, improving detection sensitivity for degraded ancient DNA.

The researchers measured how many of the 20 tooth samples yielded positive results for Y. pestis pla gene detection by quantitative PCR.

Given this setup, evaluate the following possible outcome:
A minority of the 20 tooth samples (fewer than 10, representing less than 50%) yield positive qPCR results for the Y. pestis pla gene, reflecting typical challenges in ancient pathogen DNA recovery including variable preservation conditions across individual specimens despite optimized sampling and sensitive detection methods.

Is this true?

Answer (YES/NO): YES